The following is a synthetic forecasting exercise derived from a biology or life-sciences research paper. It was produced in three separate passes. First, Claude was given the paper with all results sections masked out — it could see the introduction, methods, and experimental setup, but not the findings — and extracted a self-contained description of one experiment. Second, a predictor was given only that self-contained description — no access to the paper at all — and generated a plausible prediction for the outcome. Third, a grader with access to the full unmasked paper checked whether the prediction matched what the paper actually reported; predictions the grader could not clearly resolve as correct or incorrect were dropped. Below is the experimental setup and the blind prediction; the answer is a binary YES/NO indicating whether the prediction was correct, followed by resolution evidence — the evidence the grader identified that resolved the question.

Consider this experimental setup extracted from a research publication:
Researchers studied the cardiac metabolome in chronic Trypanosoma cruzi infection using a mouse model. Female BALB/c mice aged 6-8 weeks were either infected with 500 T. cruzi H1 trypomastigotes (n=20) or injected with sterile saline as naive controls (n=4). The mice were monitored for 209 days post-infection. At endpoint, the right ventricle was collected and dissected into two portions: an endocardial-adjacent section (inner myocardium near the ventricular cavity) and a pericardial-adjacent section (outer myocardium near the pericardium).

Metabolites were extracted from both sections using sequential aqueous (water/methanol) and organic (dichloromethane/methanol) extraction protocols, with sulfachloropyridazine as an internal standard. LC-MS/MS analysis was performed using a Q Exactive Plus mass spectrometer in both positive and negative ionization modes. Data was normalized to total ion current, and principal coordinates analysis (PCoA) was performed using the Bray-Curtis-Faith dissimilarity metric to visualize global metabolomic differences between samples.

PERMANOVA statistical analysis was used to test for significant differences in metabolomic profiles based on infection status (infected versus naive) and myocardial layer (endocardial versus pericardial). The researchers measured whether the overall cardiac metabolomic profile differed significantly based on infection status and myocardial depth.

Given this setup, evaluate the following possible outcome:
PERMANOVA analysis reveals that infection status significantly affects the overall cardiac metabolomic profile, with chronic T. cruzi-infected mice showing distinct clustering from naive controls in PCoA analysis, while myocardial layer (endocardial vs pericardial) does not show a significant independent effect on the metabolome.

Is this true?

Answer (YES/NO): YES